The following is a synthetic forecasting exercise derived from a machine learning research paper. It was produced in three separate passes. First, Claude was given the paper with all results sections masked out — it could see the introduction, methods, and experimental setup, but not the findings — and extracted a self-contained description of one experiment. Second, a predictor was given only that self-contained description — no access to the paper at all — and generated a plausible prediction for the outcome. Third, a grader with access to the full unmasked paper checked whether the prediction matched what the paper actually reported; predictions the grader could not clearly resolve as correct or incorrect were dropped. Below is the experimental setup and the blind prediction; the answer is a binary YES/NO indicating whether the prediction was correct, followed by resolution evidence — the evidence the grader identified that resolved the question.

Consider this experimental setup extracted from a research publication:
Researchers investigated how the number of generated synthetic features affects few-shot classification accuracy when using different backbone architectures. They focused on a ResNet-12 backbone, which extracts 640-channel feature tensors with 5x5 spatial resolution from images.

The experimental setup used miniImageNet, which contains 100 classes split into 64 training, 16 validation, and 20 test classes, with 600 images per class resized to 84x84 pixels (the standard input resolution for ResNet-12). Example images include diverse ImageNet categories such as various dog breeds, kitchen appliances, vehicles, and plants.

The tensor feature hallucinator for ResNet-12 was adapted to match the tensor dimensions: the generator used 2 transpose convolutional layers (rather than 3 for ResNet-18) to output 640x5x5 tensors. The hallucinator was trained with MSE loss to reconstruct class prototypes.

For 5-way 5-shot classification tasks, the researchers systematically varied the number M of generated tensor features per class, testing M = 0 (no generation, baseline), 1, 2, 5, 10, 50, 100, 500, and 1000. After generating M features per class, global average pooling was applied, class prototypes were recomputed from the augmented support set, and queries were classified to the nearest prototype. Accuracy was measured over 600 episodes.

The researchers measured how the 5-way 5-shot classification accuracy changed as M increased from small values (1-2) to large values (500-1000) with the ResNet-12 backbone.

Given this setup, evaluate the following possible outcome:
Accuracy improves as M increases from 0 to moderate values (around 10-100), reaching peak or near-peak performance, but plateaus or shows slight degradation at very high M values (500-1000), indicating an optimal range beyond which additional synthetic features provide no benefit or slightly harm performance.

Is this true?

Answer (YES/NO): NO